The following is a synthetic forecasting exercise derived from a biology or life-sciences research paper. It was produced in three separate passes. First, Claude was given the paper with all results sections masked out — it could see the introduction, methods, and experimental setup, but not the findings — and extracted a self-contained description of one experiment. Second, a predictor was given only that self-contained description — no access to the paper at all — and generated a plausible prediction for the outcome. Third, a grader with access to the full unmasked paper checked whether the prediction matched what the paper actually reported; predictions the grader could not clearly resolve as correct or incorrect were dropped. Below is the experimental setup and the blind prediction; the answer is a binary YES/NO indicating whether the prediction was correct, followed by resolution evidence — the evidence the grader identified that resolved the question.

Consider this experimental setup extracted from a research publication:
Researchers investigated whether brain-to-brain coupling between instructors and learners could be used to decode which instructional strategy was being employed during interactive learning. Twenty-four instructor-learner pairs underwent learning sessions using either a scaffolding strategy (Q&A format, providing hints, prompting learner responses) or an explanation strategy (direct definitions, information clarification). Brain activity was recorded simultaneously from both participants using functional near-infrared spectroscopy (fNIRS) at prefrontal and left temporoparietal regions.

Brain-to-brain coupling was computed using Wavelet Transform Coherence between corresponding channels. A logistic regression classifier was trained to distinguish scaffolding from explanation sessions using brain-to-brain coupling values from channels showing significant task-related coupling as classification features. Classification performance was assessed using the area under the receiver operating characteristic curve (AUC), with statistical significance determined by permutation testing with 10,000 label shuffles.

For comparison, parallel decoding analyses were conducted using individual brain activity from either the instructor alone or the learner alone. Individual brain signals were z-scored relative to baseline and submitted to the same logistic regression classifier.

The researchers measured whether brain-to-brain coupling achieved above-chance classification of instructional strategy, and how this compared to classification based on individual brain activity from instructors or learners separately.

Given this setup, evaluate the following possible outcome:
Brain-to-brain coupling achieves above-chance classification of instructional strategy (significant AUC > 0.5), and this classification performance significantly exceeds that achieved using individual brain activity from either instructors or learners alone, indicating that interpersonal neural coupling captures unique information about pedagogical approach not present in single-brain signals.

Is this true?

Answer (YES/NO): YES